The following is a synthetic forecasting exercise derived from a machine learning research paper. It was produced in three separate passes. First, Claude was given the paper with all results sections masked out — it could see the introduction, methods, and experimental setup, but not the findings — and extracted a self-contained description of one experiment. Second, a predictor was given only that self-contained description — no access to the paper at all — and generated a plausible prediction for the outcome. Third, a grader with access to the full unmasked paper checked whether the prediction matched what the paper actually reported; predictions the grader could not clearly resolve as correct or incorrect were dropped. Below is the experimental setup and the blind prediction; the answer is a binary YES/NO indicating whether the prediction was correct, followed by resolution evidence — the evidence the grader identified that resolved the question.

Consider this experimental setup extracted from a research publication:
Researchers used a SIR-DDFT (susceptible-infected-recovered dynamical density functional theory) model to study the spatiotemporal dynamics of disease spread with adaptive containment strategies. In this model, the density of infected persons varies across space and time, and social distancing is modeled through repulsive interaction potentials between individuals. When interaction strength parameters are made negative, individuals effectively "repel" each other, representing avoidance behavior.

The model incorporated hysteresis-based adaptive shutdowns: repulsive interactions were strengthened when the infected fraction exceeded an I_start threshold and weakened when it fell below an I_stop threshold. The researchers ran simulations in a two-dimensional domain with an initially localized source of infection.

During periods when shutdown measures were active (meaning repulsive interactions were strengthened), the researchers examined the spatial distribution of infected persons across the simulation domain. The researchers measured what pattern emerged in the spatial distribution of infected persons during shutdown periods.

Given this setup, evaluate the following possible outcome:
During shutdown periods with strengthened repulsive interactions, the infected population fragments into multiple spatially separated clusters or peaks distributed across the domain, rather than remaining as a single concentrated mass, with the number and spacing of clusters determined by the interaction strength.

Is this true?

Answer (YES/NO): YES